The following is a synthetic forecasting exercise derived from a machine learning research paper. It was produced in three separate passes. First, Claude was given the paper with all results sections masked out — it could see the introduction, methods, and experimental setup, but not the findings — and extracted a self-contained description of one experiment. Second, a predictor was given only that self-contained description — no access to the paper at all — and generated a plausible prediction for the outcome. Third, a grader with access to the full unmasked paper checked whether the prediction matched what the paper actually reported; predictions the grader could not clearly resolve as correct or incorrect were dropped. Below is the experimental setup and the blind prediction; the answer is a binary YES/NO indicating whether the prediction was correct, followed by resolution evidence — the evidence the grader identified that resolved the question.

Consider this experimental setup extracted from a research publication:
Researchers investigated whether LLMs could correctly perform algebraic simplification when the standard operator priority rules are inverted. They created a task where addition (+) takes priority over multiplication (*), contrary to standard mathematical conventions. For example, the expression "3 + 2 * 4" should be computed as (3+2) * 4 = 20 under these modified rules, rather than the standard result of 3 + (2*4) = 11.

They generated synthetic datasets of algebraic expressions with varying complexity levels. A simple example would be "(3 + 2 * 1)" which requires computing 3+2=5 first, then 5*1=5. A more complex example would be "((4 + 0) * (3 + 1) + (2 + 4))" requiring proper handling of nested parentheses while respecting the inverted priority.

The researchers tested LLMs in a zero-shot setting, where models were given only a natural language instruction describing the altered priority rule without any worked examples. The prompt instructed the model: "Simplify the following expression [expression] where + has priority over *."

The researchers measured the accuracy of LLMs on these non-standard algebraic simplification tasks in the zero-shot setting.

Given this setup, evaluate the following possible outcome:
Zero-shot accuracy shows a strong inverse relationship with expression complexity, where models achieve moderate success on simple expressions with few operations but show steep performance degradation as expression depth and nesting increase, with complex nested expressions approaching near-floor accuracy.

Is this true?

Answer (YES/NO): YES